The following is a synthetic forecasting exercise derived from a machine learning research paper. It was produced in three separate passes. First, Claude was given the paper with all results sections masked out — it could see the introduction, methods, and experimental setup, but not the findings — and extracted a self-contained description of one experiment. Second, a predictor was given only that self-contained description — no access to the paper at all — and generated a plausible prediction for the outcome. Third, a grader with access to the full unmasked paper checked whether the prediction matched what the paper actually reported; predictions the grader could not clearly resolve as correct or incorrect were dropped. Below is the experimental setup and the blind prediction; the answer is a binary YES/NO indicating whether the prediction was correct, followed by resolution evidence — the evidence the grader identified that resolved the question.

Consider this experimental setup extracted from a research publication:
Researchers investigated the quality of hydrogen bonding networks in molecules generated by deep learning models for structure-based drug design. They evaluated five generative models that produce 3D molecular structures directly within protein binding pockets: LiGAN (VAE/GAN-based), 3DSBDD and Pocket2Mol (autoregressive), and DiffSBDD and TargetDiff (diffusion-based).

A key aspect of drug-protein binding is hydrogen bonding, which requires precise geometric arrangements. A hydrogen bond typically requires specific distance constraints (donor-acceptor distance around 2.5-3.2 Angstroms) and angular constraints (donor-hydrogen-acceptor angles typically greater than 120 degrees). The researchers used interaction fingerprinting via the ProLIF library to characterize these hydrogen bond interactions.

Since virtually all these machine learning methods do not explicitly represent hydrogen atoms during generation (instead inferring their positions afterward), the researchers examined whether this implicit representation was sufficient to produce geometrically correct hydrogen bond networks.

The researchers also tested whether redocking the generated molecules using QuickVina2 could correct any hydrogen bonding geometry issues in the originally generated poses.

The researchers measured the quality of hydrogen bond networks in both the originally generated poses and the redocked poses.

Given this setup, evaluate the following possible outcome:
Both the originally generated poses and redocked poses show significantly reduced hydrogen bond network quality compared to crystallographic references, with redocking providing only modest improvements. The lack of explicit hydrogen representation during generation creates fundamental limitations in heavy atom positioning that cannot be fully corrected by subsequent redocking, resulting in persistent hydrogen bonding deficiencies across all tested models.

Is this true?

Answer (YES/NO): NO